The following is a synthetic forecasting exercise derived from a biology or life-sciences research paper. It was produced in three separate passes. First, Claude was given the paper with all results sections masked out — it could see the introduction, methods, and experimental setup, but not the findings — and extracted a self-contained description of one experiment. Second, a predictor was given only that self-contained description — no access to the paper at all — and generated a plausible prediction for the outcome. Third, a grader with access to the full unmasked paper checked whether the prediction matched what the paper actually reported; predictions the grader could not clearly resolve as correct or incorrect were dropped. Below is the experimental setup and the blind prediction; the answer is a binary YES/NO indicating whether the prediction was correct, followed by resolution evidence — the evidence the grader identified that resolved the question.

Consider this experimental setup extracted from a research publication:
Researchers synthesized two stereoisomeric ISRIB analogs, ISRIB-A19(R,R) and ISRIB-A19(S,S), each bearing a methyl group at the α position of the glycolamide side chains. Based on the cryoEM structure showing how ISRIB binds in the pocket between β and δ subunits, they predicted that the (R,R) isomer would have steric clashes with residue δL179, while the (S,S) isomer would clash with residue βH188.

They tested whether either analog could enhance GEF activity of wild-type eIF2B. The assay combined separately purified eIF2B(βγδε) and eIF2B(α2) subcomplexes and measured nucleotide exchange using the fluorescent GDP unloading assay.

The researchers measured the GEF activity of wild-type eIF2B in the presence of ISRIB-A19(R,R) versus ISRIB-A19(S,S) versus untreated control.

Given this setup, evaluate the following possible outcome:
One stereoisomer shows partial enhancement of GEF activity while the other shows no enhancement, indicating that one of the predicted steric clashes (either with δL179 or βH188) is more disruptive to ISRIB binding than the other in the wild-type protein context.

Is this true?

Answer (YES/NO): NO